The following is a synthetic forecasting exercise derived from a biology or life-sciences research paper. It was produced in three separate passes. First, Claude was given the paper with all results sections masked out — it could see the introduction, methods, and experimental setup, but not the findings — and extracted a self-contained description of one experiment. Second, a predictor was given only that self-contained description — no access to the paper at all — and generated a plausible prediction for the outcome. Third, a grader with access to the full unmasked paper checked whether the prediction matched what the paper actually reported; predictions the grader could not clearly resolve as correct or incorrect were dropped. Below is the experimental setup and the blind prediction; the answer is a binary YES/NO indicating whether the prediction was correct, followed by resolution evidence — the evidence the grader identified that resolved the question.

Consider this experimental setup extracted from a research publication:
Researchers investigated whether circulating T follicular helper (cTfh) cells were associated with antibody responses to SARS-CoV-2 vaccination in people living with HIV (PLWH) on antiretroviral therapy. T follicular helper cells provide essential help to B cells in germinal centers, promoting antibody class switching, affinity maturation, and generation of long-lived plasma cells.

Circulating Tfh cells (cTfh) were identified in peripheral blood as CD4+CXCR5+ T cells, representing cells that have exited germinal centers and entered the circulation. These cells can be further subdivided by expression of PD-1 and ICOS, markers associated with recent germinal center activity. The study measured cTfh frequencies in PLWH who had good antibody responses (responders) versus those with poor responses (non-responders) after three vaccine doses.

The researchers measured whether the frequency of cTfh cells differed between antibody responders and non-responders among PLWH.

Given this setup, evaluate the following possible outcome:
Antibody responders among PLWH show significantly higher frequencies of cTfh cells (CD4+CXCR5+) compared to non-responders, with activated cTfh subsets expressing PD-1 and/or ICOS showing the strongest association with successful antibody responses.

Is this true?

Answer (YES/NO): NO